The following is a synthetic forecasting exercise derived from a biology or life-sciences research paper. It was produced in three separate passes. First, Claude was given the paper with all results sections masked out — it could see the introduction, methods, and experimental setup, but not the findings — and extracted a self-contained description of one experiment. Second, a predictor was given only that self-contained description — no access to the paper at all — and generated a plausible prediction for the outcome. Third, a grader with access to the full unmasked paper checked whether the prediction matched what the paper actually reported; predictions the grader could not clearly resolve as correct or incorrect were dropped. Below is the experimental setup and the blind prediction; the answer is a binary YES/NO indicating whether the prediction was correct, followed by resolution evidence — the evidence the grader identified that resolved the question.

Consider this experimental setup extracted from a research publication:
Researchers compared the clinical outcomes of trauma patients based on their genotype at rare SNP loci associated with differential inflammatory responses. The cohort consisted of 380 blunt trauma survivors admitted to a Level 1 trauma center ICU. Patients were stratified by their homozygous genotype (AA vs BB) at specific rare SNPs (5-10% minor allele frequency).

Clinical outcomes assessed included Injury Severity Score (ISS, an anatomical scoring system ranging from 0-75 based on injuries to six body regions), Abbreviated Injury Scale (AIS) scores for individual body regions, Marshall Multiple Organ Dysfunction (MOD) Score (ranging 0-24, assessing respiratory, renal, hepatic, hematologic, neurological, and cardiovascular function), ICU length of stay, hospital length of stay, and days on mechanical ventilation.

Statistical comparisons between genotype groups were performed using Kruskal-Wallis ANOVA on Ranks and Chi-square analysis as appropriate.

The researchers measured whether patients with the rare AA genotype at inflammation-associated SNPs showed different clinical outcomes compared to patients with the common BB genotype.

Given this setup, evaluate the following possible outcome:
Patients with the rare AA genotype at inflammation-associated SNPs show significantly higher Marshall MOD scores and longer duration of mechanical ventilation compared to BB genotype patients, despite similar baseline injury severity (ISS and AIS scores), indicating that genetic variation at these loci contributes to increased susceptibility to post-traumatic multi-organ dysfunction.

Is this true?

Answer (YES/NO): NO